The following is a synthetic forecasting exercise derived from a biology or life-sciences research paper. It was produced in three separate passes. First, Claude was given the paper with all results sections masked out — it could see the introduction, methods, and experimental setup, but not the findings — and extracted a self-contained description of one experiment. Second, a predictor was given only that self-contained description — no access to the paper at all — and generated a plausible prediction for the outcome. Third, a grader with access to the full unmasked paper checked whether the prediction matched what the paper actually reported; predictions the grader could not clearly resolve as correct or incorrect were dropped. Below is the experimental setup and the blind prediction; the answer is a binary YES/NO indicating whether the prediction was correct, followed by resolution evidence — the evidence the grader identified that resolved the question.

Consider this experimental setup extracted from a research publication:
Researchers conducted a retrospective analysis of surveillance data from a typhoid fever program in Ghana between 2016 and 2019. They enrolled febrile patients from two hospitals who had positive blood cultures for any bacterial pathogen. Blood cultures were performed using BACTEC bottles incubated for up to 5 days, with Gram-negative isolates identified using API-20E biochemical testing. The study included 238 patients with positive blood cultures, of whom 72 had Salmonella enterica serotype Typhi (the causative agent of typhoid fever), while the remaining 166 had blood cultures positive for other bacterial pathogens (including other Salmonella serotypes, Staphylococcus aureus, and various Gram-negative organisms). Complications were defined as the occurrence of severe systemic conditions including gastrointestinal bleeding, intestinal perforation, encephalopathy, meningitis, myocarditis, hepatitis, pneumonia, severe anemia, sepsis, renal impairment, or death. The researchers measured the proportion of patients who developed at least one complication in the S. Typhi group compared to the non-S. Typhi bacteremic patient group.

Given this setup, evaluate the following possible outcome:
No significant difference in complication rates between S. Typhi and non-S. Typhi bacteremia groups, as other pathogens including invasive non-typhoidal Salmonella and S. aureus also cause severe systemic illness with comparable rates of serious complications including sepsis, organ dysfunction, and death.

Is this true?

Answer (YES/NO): NO